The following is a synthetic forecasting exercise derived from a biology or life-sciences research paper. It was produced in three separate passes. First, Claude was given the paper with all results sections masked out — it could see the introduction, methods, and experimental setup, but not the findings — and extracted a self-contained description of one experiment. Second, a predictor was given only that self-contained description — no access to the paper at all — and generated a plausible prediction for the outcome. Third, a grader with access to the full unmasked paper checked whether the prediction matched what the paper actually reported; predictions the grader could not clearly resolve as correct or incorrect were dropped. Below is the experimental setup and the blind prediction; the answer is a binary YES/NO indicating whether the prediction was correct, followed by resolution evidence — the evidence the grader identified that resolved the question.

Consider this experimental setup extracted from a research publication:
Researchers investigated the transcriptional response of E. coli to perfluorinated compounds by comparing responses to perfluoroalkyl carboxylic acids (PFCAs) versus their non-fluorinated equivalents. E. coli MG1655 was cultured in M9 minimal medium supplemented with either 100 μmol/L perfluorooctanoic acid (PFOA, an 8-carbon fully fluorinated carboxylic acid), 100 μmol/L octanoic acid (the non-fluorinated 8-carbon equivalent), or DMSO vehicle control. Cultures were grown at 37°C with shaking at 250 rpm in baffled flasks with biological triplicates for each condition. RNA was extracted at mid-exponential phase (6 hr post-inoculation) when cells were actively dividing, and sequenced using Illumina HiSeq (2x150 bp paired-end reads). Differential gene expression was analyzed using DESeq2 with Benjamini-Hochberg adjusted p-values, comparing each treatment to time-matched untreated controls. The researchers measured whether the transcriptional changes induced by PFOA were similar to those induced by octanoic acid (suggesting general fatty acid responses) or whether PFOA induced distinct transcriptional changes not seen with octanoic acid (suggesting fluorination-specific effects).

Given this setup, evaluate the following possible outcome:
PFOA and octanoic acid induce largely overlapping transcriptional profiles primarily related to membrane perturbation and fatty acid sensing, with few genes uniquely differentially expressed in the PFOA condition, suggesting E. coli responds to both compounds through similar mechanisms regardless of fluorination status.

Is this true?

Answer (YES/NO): NO